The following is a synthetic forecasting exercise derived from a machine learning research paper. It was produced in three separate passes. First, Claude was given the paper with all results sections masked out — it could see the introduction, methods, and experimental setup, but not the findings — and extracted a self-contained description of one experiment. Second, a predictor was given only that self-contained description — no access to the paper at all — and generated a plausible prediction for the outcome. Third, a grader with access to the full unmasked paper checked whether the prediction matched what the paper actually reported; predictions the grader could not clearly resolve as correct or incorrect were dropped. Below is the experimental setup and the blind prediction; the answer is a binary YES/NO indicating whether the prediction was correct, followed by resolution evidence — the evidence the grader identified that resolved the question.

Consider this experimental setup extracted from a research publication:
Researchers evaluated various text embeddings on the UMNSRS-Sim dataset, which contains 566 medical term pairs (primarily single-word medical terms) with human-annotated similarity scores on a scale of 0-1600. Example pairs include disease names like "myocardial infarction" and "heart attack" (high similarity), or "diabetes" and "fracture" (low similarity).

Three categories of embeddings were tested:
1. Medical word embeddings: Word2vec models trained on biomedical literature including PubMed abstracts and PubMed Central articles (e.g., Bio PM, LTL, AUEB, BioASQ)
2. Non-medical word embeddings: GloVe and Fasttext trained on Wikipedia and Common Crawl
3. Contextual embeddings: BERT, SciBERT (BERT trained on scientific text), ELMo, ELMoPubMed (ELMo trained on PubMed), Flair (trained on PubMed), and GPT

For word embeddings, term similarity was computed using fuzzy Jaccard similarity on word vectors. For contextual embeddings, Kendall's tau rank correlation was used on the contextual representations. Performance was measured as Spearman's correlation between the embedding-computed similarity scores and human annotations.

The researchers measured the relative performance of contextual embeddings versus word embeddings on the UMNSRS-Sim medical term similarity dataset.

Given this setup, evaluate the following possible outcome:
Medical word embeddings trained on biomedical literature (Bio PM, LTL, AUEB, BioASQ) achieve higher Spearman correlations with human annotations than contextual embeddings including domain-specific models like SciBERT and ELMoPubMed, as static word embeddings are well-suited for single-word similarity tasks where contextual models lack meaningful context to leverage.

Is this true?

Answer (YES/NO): YES